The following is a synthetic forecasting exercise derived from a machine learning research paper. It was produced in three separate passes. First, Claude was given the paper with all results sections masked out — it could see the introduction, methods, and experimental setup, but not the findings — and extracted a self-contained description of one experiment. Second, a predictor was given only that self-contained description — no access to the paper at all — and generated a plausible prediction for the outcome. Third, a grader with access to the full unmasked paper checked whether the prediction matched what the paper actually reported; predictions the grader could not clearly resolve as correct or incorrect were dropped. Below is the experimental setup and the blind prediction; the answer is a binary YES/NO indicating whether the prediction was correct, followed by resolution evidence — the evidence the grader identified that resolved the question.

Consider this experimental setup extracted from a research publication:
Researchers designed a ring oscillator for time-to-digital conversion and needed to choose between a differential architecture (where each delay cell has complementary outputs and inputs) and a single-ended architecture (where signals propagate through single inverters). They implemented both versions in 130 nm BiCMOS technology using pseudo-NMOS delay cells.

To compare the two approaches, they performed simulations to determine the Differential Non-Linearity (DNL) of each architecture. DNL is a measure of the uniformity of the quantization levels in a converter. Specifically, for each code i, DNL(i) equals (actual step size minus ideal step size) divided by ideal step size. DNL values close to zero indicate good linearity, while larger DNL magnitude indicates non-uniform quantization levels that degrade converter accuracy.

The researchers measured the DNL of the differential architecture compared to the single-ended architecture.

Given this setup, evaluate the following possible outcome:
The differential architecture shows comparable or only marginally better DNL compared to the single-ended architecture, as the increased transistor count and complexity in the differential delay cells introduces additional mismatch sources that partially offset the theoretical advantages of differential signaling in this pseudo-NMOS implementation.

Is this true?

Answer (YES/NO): NO